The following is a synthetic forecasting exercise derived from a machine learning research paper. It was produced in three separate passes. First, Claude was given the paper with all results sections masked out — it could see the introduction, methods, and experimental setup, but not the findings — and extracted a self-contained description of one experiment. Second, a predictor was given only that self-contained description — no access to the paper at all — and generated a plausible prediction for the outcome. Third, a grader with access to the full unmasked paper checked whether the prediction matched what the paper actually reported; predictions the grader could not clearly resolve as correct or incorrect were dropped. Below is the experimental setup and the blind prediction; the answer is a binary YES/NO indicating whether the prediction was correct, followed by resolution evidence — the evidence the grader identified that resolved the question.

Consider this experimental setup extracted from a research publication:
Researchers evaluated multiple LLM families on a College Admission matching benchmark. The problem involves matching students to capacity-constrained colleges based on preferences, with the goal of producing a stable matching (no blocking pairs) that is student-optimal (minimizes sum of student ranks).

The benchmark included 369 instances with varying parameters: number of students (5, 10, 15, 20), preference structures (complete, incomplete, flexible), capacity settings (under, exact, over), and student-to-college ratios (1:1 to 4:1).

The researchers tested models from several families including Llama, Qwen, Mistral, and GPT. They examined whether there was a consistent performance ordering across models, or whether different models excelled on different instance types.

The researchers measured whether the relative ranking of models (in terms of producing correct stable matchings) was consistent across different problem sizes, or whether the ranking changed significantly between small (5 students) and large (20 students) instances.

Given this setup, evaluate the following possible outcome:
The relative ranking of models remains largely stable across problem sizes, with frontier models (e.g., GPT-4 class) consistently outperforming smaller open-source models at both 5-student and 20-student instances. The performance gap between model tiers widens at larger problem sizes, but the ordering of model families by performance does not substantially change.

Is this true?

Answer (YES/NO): YES